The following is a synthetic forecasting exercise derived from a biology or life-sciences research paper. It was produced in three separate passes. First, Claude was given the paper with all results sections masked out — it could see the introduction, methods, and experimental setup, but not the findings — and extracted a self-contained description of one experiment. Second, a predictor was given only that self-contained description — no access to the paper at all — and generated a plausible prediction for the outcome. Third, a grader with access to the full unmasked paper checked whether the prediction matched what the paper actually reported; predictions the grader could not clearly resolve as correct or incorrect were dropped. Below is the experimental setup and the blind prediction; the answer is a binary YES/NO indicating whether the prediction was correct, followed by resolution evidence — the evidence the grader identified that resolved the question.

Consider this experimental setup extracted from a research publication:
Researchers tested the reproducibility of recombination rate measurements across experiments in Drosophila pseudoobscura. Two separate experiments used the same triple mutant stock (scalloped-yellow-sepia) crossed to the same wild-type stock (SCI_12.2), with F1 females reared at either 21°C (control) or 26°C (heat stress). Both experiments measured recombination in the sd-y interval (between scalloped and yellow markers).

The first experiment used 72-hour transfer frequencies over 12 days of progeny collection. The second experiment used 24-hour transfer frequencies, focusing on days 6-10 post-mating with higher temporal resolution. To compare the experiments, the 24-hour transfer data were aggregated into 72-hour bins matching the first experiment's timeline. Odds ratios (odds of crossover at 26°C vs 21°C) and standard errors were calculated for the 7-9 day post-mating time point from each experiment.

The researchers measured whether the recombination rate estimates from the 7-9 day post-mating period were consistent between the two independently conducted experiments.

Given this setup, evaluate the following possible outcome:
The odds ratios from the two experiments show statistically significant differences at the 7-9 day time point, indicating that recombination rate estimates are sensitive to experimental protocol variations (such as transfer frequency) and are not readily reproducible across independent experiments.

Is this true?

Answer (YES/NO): NO